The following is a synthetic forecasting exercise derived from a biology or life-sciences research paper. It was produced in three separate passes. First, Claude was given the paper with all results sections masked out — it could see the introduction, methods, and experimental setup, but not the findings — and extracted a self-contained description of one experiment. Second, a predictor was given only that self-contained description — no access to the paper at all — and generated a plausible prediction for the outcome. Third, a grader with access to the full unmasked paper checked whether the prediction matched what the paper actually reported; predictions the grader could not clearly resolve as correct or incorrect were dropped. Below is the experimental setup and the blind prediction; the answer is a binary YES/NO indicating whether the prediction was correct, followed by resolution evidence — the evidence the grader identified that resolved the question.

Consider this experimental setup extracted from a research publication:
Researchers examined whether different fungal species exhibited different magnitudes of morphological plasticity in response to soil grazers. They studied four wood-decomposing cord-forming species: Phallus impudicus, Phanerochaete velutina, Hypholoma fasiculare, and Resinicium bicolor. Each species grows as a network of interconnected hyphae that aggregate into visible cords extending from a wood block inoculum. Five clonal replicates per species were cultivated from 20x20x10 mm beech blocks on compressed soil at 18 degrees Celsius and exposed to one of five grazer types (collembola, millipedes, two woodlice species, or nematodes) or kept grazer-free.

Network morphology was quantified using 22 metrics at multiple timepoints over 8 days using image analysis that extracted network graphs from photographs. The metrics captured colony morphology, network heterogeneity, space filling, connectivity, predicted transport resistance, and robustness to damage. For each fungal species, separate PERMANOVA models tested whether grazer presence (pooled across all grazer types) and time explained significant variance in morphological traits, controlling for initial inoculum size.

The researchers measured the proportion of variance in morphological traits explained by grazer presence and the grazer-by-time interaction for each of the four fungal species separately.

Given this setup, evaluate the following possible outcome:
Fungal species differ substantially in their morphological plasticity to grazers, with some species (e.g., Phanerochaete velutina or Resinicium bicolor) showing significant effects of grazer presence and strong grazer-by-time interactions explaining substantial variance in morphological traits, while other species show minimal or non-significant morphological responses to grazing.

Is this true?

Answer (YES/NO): NO